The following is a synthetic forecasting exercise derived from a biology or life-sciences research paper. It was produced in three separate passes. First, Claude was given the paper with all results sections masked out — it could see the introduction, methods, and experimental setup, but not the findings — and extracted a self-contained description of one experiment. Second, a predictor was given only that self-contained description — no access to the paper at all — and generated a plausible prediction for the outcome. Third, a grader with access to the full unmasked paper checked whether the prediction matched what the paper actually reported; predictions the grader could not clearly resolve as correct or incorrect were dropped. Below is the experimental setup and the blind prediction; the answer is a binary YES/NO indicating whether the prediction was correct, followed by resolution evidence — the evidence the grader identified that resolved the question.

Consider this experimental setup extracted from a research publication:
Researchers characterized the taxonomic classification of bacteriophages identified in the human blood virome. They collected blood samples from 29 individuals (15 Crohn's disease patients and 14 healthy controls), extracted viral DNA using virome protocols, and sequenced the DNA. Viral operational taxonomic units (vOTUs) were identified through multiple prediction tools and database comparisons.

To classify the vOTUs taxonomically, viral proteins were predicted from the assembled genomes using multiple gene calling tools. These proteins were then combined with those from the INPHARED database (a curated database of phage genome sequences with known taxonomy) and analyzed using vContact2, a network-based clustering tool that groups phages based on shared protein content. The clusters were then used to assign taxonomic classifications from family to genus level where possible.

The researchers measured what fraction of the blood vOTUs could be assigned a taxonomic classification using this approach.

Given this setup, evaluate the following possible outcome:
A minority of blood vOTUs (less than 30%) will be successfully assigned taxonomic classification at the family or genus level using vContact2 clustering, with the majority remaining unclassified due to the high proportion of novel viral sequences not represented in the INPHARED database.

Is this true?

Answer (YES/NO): YES